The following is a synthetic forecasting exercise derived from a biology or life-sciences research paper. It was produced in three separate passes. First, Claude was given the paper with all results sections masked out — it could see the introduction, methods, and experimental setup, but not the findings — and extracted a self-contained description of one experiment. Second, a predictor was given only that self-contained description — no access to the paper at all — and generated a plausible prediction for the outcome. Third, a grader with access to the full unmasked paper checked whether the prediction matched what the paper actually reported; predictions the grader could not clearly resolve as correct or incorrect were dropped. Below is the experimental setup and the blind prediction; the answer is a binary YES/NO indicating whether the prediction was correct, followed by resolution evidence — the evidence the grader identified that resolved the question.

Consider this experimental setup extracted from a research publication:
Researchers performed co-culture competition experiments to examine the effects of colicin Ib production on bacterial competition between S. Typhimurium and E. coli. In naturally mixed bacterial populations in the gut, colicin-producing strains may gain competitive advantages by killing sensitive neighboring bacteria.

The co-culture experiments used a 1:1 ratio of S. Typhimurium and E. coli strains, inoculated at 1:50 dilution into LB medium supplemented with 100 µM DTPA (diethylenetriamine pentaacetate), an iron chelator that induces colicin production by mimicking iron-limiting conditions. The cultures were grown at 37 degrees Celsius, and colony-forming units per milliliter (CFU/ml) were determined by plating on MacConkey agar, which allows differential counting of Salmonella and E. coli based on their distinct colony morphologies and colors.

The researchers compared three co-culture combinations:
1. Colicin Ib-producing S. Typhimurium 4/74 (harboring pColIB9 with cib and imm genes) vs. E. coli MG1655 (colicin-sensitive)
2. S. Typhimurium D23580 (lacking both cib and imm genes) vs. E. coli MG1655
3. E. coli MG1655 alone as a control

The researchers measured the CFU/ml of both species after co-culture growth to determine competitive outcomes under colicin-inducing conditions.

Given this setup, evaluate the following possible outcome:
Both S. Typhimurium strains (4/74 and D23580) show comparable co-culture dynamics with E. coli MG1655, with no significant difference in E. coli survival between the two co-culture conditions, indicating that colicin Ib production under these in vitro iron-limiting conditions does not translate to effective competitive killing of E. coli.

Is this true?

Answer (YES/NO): NO